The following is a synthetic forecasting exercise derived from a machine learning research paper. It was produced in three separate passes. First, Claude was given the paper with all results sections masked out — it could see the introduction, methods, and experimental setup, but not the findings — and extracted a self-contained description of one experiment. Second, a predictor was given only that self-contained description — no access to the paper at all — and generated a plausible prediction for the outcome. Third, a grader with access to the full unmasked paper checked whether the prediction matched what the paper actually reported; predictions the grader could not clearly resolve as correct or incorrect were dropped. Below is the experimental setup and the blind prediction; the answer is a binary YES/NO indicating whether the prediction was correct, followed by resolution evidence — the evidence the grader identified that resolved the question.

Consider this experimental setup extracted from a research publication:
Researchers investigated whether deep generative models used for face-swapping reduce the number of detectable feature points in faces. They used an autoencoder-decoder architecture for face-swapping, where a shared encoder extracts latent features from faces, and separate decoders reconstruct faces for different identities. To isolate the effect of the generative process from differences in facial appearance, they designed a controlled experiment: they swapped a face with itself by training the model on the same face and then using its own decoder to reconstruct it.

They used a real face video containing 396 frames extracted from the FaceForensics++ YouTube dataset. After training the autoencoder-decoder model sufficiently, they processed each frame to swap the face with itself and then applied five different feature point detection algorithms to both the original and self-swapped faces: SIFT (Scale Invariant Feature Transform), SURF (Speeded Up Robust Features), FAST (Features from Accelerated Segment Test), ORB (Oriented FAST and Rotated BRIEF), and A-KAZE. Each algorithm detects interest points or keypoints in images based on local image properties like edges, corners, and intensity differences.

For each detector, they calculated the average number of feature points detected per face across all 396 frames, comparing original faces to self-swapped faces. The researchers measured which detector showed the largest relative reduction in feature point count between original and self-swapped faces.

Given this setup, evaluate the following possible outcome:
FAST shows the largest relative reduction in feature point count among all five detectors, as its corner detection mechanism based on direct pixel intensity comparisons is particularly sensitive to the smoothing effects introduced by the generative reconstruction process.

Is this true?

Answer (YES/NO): YES